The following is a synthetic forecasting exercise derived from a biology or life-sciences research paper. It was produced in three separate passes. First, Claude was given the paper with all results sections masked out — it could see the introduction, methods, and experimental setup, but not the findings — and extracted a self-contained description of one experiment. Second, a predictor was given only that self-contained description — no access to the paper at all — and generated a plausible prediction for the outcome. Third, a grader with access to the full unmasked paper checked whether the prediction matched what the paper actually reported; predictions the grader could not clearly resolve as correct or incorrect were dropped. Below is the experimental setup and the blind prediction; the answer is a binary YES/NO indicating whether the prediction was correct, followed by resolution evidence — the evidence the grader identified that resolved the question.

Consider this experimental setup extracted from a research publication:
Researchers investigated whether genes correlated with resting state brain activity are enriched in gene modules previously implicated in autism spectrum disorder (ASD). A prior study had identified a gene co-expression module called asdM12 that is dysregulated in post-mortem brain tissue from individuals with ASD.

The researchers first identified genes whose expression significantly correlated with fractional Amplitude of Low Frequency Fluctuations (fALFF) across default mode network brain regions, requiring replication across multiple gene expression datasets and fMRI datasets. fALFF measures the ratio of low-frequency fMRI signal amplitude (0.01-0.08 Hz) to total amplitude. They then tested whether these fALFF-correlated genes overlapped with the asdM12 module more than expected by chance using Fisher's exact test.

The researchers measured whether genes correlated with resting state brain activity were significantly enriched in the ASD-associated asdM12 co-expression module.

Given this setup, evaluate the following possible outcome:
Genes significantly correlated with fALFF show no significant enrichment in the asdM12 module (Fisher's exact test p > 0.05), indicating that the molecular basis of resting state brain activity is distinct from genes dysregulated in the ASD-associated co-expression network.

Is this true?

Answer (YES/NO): NO